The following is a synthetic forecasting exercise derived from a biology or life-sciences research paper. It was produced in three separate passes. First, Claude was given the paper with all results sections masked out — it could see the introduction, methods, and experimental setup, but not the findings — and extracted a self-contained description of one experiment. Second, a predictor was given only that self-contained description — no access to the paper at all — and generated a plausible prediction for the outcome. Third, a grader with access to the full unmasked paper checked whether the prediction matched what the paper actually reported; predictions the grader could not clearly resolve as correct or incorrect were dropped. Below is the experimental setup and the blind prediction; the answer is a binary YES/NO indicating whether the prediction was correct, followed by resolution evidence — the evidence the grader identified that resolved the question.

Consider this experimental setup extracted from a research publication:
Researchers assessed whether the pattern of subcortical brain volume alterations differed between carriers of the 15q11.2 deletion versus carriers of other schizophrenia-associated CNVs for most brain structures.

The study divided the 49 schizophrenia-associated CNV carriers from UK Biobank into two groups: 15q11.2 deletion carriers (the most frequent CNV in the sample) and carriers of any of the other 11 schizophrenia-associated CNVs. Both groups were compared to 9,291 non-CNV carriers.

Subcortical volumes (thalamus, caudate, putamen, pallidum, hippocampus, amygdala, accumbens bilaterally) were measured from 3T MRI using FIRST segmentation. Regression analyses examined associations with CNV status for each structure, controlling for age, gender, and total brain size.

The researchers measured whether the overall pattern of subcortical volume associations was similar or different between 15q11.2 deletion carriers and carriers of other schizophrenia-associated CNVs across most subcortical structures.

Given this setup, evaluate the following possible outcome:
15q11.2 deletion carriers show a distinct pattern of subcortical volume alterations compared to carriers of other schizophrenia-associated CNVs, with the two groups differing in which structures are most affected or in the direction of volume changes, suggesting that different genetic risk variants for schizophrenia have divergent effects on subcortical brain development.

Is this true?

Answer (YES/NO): NO